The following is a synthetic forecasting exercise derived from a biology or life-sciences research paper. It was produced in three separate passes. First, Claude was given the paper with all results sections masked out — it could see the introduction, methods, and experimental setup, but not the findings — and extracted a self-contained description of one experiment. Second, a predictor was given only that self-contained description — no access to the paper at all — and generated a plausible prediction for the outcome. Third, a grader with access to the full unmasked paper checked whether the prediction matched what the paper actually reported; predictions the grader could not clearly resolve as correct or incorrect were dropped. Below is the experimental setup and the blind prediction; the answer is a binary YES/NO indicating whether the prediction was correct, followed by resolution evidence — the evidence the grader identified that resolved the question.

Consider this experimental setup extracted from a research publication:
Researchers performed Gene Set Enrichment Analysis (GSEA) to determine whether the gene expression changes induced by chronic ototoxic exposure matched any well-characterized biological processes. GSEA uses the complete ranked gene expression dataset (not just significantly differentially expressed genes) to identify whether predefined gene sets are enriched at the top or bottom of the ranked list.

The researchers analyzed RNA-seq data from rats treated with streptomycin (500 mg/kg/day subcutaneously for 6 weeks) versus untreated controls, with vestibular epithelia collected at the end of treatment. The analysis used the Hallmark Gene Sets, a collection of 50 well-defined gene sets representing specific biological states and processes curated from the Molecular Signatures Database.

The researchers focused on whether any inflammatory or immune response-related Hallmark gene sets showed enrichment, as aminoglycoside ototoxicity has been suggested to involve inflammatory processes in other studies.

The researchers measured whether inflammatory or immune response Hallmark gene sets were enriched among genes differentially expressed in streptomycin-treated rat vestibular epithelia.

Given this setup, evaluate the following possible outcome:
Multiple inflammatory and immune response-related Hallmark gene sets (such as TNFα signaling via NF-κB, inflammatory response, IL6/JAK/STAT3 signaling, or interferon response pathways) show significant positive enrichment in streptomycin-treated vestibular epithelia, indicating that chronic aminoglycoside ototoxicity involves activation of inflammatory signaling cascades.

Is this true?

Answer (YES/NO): NO